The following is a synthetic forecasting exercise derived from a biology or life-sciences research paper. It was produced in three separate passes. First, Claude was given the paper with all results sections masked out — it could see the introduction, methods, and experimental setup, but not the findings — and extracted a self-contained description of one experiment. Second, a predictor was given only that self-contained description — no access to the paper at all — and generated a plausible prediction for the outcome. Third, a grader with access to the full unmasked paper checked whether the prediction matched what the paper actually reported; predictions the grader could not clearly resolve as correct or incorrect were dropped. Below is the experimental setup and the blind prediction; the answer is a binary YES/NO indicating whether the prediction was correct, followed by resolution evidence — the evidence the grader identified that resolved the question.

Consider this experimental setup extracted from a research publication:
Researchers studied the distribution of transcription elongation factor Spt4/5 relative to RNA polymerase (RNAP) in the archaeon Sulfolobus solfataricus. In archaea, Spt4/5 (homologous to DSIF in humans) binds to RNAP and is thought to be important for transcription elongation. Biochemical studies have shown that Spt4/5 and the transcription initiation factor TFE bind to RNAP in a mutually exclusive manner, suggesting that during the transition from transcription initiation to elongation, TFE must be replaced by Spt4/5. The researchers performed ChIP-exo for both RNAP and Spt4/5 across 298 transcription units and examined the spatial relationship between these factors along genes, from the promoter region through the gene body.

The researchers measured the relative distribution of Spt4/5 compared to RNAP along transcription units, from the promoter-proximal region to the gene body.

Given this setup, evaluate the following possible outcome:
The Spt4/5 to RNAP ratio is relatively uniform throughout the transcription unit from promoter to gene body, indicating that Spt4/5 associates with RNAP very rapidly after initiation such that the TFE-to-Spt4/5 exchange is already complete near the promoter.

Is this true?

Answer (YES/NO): NO